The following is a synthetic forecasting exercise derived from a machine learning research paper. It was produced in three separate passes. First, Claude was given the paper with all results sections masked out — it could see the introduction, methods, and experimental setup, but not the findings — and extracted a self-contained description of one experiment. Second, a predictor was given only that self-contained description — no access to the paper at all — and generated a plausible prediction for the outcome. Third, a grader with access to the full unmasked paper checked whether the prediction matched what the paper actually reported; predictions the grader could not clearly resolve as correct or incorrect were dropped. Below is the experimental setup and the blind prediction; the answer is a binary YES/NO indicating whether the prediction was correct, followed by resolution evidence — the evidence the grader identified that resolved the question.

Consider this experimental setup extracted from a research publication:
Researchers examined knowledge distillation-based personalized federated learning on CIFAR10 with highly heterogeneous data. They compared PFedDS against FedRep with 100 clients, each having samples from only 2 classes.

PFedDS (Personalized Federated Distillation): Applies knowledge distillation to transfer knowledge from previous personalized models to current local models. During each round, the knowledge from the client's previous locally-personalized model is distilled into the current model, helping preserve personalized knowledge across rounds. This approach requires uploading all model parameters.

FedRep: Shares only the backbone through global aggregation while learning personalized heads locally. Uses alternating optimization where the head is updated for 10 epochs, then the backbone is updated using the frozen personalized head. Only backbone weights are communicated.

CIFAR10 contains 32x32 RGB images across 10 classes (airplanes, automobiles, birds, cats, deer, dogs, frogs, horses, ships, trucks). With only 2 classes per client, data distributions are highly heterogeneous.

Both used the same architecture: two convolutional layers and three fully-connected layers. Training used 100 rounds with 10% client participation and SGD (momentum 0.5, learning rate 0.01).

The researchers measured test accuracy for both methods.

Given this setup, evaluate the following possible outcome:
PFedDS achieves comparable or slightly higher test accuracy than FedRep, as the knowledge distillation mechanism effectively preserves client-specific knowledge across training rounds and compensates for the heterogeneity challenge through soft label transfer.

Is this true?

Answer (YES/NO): NO